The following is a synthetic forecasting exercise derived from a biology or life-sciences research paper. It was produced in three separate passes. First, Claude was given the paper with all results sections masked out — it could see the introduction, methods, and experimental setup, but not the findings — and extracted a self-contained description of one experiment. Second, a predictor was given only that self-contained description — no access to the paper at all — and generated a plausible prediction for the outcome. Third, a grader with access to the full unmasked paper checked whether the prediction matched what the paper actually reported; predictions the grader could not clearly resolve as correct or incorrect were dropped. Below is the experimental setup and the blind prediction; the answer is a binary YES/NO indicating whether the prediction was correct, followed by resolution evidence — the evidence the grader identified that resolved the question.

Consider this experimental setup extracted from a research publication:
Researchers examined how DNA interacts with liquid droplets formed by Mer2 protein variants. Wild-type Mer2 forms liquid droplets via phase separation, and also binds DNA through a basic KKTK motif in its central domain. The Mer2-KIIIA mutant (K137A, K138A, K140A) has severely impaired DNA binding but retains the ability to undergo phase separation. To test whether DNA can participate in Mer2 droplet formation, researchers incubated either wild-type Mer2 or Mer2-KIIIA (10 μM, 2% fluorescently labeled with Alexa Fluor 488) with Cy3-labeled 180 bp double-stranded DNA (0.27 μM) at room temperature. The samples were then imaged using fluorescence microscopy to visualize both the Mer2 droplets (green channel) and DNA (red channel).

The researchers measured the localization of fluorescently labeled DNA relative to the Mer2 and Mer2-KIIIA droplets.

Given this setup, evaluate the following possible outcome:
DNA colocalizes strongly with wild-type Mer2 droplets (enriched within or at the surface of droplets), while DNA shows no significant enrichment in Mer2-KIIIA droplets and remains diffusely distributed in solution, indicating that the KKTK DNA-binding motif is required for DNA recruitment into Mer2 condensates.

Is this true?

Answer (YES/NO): YES